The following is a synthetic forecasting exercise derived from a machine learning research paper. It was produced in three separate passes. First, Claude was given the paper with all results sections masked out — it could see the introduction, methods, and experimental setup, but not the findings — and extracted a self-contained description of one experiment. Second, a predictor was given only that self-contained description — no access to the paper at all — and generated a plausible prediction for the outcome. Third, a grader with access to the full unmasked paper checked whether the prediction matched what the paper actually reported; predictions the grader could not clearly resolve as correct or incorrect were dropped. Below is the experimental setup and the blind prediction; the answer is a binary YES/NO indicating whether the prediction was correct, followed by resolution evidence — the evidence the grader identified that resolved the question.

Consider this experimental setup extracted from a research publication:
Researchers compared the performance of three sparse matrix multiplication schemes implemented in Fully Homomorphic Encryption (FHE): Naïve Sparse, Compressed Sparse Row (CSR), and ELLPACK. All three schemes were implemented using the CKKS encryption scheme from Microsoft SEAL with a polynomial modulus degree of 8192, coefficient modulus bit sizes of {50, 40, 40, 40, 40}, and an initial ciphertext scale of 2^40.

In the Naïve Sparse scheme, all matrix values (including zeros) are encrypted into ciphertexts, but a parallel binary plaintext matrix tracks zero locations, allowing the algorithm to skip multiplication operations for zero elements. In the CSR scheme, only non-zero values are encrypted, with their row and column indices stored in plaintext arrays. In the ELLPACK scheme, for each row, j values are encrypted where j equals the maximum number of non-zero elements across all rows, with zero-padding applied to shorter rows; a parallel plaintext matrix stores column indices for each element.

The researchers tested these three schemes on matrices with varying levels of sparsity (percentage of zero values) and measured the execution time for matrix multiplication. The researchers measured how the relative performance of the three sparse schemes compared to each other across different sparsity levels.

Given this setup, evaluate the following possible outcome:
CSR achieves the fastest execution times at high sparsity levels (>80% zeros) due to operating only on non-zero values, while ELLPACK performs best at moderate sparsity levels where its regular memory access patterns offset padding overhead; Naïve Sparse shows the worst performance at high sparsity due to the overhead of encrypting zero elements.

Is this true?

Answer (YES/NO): NO